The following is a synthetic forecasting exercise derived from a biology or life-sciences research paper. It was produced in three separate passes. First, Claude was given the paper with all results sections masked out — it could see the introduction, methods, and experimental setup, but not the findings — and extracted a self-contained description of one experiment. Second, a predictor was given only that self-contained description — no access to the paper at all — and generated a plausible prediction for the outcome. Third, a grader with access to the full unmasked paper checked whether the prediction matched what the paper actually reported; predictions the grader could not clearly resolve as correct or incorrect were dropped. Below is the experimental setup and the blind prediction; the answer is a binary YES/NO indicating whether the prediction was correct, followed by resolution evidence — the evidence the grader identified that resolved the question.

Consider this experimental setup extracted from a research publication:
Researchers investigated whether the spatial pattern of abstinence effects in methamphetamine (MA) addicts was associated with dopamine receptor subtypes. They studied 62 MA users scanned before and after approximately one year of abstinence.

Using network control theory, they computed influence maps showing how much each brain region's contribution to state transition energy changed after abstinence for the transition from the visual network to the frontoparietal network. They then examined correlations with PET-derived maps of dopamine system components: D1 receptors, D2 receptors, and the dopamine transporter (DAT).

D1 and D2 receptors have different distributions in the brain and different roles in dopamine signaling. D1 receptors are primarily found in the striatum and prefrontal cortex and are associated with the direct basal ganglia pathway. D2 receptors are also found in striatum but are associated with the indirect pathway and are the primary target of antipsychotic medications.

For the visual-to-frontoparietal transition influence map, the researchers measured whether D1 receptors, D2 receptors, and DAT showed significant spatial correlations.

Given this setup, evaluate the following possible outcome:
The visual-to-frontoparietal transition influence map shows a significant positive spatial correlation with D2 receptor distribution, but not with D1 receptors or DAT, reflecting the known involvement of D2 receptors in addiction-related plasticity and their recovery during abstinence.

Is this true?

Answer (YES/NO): NO